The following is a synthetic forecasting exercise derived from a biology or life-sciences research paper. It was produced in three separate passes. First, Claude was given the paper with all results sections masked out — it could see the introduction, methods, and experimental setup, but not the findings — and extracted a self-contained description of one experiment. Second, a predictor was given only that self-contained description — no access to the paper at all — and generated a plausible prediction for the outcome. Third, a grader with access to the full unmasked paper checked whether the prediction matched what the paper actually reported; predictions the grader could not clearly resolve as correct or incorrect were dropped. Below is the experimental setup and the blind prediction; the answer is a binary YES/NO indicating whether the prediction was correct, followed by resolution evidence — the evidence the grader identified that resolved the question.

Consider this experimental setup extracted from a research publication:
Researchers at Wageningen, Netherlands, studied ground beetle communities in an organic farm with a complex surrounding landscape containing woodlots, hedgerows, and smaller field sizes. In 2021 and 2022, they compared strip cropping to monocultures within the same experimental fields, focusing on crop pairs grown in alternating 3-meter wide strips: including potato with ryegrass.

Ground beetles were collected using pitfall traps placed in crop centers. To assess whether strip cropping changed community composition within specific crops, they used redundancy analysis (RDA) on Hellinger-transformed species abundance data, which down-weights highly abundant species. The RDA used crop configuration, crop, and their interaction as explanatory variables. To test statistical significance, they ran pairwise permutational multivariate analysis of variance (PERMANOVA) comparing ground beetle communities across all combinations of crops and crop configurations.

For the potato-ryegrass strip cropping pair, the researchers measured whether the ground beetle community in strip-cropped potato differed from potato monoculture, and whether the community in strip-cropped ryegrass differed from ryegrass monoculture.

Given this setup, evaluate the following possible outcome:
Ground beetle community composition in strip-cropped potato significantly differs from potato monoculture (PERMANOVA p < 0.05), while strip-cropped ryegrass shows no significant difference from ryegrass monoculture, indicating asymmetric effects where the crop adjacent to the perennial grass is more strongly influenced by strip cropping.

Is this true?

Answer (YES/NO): NO